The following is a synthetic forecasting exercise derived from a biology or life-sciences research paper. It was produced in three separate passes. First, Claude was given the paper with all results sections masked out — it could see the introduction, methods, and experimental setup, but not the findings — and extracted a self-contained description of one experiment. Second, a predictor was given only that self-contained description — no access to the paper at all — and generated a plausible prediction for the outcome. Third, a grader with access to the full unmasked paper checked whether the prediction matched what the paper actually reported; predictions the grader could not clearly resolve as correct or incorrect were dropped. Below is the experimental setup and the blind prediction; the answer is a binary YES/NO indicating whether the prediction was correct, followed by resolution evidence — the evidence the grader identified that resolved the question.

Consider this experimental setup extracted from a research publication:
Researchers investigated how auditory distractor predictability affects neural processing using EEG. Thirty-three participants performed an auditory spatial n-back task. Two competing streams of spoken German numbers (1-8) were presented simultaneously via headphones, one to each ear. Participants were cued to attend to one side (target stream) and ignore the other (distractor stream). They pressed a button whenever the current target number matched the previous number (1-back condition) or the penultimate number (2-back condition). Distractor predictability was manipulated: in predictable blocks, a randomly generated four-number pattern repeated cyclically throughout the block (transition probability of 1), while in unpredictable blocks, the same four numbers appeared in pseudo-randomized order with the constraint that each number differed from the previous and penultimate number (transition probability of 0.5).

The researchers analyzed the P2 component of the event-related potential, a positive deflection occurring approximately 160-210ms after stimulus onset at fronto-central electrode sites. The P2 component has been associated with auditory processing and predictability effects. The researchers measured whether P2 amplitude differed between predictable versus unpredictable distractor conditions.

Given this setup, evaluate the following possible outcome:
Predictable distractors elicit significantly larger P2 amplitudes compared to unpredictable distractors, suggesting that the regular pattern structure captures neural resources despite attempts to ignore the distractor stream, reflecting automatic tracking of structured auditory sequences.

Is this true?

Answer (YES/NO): NO